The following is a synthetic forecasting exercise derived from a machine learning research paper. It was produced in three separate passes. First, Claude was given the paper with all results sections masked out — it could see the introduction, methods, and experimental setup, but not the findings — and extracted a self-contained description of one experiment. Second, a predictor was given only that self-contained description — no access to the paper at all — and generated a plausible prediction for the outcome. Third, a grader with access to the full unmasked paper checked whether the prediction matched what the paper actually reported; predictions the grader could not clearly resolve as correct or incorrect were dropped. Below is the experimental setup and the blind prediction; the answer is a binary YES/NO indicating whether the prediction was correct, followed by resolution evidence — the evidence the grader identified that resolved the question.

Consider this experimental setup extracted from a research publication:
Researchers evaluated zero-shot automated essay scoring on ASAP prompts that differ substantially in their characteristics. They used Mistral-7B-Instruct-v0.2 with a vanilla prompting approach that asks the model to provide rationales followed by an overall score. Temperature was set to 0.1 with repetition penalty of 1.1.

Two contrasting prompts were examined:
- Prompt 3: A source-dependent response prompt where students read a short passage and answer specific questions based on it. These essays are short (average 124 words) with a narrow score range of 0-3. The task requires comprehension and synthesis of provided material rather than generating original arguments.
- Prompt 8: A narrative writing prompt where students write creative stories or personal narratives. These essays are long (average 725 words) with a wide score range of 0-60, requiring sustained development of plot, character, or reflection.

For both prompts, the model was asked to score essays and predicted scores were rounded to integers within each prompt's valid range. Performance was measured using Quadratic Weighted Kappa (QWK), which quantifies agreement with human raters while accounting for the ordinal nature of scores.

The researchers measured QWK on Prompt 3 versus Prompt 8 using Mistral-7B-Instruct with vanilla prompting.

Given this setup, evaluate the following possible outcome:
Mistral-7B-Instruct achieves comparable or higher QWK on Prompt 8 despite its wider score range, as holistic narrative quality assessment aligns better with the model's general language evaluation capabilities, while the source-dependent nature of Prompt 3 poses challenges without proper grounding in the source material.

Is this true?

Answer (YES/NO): NO